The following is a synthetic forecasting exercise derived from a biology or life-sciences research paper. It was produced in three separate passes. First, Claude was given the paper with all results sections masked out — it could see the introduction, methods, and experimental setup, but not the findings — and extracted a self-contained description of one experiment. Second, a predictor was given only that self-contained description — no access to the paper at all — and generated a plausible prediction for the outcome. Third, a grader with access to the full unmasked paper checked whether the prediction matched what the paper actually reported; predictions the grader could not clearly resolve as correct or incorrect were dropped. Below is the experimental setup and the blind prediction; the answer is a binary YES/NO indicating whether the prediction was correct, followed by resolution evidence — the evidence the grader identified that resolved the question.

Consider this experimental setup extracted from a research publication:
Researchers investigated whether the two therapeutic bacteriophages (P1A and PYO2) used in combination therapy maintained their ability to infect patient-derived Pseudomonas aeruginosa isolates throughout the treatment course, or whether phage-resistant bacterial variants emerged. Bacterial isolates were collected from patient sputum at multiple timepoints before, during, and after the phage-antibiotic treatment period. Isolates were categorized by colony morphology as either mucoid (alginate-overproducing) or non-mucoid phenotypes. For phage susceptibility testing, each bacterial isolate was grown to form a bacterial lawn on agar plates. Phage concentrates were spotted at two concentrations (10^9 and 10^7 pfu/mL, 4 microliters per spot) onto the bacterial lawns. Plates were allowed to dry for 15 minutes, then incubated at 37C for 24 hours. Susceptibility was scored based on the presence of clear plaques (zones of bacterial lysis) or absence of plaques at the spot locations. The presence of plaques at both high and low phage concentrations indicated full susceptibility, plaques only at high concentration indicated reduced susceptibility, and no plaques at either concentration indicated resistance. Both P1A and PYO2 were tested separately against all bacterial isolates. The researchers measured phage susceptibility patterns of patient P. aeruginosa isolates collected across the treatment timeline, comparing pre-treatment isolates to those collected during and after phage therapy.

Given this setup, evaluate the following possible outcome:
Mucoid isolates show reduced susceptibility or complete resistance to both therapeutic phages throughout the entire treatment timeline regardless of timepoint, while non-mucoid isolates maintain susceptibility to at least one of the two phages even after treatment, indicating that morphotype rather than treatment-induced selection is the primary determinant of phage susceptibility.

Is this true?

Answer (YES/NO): NO